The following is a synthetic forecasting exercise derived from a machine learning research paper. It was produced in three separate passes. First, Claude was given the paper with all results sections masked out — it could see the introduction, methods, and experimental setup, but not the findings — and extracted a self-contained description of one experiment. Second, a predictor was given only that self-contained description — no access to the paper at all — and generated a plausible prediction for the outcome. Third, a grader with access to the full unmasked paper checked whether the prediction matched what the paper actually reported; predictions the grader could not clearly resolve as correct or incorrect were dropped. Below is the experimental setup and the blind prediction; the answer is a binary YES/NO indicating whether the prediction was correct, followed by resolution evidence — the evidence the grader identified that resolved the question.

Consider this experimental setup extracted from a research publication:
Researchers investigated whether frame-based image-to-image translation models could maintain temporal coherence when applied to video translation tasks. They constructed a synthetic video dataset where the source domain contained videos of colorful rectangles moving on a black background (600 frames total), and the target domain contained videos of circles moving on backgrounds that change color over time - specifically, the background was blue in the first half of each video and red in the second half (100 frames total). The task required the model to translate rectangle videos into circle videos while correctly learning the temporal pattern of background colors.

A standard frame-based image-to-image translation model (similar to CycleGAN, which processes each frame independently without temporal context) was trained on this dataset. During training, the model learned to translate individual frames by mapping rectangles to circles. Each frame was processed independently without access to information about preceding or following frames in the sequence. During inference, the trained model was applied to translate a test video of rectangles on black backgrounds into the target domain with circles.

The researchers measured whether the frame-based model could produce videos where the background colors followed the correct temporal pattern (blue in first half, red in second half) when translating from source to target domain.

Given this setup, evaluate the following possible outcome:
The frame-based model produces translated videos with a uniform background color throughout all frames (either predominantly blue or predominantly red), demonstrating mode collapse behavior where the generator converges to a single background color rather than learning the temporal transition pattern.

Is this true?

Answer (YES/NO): NO